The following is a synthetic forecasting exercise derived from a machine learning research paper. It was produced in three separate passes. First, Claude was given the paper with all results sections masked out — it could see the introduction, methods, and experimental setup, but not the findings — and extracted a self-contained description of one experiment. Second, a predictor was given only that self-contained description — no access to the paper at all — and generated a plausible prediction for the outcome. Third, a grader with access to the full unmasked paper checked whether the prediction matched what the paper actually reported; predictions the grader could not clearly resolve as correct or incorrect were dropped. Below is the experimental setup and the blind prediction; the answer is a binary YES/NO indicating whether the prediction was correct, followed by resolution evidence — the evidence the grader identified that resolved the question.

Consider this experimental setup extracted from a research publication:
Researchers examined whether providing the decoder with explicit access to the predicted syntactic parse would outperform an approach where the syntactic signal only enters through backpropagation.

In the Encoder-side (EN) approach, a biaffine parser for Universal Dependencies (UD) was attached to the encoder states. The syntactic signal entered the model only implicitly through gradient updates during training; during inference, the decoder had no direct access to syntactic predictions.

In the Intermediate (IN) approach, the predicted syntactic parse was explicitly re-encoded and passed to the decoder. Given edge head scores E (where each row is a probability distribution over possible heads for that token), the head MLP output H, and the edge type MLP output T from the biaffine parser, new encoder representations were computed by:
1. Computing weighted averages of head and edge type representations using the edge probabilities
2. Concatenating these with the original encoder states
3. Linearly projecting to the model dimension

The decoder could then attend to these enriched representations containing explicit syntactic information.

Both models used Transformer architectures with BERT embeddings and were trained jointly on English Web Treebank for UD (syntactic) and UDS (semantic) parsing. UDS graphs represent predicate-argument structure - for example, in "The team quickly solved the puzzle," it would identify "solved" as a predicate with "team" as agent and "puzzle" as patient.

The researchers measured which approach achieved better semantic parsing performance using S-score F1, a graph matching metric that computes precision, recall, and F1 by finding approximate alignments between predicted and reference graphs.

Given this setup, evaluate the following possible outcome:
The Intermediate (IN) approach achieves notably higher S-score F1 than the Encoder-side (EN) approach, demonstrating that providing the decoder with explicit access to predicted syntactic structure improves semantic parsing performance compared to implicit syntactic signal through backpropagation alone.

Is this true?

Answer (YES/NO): NO